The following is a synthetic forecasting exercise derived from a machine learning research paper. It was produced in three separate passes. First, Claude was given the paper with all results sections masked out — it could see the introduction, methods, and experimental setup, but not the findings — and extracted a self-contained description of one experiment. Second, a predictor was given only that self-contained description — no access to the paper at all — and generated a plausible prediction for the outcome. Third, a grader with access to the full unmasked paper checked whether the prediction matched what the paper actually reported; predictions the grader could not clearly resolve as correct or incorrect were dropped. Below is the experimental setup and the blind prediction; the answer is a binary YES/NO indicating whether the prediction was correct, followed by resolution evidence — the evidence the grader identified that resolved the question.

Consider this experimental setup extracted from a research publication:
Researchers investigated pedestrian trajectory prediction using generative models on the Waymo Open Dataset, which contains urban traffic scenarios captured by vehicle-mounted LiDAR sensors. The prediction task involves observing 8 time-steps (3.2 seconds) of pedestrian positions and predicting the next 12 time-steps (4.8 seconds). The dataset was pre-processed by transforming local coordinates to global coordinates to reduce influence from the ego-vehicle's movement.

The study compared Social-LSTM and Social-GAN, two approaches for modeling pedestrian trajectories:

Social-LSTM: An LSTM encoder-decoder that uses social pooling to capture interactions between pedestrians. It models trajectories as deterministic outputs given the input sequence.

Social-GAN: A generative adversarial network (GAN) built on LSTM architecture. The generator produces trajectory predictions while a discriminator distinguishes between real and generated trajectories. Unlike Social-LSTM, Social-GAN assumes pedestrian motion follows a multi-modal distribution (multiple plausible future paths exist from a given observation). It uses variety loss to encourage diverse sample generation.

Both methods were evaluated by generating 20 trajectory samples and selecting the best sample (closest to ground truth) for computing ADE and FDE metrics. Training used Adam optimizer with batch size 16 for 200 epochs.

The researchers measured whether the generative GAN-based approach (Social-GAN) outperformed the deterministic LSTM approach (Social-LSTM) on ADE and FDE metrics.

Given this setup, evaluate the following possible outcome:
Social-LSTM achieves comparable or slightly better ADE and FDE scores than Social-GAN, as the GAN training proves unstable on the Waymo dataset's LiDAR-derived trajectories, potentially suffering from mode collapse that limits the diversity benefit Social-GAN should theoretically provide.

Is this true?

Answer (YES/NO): NO